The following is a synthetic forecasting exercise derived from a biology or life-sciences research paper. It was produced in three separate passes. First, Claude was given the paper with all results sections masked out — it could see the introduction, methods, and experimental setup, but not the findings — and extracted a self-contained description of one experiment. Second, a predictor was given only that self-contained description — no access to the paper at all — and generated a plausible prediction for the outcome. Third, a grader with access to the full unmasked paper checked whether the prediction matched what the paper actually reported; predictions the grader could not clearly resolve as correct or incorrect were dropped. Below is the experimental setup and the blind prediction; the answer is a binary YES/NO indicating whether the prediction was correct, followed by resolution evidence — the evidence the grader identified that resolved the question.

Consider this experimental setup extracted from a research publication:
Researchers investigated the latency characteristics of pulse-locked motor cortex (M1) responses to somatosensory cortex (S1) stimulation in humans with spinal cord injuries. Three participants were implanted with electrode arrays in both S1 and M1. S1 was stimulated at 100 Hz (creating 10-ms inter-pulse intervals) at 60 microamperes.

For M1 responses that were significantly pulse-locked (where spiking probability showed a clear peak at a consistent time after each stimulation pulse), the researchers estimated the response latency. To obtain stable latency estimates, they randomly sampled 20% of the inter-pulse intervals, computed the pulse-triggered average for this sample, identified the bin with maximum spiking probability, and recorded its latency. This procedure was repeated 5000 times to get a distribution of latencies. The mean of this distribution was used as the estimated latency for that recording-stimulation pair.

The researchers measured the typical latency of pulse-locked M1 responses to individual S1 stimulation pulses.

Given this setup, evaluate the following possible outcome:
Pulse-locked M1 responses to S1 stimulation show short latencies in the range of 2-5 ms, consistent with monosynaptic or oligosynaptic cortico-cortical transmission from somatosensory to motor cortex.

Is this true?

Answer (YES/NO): NO